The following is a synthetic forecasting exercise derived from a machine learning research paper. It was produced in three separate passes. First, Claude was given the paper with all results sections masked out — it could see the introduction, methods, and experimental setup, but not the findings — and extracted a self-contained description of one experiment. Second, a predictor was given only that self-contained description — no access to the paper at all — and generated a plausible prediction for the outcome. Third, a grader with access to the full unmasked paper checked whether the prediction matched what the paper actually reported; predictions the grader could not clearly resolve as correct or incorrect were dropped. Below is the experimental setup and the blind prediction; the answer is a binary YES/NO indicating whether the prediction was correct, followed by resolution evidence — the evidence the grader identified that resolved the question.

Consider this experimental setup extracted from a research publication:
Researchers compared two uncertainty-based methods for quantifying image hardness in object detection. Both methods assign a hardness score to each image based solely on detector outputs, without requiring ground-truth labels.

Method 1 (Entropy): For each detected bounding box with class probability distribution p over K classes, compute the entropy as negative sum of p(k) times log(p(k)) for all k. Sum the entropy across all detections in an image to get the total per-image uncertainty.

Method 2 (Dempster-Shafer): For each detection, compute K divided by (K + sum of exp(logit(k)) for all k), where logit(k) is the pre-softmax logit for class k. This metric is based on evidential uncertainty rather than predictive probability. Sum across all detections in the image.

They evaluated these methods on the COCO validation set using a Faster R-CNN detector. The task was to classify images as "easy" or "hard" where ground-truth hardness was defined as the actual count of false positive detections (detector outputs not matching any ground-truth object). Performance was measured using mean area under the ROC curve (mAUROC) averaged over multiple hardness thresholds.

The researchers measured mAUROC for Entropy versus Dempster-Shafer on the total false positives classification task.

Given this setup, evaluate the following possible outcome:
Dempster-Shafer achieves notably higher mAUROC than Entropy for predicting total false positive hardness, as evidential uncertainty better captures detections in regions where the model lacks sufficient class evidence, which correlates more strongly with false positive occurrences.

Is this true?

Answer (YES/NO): NO